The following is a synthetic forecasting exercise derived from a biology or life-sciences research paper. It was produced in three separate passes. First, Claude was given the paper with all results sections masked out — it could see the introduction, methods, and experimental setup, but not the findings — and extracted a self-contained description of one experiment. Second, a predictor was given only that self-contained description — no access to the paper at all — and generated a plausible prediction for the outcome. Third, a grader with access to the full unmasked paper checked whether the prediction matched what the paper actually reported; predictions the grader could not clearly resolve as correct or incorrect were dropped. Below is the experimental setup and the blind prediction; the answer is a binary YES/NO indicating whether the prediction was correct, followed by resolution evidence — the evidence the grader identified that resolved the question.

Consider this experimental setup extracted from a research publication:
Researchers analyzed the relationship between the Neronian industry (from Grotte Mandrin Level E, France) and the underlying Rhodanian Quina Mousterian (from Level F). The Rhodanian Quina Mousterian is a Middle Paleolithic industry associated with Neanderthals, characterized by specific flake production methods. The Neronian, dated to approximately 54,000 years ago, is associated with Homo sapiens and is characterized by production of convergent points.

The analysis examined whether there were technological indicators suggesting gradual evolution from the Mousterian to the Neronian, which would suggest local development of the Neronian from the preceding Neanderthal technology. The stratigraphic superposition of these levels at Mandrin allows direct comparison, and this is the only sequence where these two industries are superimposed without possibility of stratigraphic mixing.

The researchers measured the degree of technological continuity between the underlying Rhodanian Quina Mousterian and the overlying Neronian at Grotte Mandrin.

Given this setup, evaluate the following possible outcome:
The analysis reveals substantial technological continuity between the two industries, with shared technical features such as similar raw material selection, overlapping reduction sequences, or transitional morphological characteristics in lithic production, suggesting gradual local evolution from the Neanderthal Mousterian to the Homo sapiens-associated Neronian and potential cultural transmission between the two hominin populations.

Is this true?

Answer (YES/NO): NO